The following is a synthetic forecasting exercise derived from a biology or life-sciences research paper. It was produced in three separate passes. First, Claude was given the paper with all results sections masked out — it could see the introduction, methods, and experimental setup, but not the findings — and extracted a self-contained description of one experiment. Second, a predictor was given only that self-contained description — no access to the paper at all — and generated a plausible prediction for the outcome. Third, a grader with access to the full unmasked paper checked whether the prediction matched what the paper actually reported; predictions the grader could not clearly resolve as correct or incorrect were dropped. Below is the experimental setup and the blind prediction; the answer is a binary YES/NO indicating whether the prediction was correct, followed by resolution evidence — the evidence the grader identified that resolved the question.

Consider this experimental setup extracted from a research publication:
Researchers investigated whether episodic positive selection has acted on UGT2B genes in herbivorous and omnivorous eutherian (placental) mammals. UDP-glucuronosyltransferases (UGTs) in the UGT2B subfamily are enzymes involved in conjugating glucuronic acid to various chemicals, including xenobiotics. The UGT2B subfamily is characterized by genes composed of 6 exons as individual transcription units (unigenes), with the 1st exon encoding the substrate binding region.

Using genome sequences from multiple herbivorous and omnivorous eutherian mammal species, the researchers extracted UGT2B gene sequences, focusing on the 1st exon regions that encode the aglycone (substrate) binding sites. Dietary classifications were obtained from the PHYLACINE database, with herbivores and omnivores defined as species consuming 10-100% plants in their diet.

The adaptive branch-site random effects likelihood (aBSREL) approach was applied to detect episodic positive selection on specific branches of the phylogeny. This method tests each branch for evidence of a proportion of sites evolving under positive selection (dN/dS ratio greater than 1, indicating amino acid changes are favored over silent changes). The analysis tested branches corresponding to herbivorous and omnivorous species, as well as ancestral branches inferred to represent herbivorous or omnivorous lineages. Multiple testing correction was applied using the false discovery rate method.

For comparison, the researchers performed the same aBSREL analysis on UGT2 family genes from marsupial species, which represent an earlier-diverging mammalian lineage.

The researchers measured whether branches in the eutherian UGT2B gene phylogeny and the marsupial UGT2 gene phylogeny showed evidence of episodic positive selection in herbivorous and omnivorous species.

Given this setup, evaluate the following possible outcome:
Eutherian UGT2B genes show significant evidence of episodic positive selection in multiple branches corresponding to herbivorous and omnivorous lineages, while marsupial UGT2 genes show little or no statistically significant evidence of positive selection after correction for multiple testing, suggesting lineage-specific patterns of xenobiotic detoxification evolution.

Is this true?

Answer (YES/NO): NO